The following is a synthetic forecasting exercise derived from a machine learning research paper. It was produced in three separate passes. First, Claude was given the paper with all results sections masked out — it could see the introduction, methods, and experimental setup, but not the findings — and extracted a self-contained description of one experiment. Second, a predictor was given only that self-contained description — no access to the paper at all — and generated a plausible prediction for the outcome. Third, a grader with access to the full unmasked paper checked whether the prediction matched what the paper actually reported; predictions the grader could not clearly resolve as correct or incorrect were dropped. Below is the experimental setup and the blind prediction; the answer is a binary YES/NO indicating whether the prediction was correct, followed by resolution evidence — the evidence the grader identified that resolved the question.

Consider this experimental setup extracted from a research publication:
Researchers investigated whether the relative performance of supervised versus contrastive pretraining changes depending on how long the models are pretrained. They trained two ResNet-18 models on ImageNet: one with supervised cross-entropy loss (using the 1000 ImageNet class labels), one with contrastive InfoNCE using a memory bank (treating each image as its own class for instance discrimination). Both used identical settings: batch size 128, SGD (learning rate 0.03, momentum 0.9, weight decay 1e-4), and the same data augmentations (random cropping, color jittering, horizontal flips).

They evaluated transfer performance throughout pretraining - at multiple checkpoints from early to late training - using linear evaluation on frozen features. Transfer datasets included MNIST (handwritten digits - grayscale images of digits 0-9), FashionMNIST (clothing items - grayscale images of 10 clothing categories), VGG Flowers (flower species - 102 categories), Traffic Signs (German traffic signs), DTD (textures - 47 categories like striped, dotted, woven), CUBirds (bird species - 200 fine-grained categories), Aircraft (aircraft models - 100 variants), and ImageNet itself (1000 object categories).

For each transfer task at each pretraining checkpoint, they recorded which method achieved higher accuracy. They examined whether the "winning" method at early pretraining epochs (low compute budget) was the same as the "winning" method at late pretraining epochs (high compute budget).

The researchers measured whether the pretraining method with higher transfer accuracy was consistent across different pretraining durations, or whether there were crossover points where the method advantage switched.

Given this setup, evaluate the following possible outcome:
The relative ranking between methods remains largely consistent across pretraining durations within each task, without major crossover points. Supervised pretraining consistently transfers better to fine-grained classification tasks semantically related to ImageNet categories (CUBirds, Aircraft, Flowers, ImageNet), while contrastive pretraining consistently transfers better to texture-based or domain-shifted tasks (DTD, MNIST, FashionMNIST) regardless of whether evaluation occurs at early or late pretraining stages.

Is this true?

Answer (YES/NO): NO